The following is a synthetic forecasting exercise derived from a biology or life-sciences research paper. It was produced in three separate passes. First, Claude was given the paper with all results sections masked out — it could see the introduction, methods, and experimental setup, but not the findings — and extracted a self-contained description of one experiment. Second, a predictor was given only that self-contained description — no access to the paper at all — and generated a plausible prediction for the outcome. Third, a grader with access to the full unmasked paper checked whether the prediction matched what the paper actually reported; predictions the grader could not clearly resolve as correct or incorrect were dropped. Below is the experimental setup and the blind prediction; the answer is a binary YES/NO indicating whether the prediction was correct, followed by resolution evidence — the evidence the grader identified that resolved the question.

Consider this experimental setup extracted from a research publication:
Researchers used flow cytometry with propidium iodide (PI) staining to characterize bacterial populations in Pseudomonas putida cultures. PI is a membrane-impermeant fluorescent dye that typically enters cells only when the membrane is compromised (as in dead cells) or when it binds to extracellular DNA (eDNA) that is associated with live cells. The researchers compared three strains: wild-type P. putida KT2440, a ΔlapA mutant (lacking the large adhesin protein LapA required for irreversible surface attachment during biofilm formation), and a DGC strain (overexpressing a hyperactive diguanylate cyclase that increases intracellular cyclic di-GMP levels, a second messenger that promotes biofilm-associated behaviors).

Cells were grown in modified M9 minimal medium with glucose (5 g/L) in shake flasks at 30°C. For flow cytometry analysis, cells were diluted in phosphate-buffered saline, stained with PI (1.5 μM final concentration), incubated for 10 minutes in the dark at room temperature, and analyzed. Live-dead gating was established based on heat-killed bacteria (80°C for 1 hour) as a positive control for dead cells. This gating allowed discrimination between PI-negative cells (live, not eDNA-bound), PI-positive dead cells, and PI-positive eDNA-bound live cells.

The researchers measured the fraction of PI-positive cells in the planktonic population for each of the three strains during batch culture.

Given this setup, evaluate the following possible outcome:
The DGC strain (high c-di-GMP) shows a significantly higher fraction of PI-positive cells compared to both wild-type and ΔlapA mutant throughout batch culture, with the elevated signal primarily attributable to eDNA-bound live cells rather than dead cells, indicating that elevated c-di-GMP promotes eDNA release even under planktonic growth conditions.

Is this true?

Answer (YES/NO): YES